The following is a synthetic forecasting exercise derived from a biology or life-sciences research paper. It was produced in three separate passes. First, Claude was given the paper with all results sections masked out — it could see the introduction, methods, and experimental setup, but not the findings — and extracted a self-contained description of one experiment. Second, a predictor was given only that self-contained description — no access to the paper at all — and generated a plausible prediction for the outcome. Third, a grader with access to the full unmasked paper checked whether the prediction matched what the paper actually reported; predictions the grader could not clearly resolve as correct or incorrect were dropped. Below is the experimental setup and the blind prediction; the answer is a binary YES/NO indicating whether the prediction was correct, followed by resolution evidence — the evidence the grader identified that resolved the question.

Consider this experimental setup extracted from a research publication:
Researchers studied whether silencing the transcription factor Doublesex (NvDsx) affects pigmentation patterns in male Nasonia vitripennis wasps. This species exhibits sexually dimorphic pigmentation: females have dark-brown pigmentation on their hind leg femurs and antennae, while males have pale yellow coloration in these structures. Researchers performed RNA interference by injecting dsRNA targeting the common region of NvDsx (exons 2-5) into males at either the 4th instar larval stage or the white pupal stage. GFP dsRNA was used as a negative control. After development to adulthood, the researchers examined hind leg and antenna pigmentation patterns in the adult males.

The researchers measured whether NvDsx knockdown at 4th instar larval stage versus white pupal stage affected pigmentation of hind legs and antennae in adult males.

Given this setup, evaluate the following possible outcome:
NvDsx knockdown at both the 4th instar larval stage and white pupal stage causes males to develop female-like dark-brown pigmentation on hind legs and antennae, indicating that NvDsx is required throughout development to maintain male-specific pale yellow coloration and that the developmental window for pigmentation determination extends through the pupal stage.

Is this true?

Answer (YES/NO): NO